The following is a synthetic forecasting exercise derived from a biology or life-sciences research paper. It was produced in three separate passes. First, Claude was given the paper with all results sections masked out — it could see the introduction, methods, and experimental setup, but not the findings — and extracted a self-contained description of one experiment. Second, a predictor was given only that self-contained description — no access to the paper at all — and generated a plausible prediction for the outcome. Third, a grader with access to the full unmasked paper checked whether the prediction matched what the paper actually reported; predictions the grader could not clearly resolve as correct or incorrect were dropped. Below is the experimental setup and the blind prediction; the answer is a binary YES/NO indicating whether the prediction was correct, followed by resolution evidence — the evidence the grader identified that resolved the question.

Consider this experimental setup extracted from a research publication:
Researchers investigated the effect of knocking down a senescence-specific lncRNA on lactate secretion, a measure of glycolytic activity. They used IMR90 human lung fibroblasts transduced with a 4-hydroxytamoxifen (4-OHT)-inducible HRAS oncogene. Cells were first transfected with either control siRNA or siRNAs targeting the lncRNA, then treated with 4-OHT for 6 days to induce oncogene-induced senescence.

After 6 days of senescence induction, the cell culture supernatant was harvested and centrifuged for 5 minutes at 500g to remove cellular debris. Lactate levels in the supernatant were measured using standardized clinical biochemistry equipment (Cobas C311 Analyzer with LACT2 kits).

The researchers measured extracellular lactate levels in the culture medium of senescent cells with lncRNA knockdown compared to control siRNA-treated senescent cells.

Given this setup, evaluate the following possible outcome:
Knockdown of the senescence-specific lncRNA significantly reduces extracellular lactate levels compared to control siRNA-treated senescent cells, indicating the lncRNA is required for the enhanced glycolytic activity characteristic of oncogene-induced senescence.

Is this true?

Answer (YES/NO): NO